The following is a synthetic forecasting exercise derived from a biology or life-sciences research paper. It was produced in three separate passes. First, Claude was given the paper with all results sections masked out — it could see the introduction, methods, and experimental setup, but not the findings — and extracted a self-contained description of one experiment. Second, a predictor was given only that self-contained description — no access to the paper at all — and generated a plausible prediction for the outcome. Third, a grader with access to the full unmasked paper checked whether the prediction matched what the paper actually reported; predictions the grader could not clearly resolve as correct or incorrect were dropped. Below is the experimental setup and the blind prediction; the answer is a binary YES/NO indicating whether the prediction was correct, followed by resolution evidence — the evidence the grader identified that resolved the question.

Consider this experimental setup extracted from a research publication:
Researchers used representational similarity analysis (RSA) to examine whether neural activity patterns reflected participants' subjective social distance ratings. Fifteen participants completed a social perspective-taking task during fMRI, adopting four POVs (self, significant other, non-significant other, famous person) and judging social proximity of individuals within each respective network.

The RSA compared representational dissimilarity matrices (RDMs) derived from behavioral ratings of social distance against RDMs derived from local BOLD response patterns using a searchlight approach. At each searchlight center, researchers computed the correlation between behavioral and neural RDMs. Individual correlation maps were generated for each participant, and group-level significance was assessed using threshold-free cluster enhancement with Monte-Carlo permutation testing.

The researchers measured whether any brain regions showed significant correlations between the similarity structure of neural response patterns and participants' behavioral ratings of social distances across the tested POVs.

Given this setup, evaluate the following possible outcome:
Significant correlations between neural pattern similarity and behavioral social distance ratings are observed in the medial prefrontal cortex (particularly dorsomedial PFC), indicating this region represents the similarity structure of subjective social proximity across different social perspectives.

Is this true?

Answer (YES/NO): NO